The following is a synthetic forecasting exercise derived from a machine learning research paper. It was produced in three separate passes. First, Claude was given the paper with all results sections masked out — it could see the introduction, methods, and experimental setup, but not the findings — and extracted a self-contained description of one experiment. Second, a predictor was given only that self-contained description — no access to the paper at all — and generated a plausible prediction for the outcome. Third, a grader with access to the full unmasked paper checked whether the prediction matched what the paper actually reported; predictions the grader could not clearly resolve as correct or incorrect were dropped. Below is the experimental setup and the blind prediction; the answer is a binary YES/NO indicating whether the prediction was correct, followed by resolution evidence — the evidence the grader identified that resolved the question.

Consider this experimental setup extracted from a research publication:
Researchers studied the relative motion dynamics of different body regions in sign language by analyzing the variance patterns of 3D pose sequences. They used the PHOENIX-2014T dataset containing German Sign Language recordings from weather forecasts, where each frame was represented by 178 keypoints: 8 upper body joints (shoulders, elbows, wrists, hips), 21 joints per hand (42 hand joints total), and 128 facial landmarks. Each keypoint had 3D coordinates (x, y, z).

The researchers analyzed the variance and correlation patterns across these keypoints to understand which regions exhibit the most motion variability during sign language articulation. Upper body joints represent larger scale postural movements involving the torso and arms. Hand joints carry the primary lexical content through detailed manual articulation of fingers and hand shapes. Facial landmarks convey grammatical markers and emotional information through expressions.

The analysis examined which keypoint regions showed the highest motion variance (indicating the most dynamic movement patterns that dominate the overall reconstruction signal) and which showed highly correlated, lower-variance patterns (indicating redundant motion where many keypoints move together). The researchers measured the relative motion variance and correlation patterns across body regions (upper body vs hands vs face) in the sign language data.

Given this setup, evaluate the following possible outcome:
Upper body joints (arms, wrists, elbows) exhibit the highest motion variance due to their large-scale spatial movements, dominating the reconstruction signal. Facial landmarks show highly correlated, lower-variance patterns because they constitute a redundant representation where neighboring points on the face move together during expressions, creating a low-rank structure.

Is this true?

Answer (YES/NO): NO